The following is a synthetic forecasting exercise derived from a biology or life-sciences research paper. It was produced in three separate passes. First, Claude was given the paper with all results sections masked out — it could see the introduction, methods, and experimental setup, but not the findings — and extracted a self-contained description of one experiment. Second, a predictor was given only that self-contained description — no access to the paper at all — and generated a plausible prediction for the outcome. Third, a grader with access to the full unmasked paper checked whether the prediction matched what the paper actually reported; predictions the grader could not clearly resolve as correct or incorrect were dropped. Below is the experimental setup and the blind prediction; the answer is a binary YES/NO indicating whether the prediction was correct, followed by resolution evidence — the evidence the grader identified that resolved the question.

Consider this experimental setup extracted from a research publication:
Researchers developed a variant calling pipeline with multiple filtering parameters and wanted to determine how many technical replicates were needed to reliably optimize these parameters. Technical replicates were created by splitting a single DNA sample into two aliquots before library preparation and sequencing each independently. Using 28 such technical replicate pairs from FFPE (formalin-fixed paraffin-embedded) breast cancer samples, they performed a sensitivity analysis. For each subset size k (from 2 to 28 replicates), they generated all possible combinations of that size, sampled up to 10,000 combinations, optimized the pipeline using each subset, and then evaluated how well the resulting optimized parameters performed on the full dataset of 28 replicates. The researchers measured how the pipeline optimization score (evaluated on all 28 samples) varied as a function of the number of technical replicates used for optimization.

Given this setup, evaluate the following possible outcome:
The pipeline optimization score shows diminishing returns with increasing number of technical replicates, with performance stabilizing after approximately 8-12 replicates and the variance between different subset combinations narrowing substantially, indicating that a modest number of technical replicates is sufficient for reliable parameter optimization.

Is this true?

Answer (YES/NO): NO